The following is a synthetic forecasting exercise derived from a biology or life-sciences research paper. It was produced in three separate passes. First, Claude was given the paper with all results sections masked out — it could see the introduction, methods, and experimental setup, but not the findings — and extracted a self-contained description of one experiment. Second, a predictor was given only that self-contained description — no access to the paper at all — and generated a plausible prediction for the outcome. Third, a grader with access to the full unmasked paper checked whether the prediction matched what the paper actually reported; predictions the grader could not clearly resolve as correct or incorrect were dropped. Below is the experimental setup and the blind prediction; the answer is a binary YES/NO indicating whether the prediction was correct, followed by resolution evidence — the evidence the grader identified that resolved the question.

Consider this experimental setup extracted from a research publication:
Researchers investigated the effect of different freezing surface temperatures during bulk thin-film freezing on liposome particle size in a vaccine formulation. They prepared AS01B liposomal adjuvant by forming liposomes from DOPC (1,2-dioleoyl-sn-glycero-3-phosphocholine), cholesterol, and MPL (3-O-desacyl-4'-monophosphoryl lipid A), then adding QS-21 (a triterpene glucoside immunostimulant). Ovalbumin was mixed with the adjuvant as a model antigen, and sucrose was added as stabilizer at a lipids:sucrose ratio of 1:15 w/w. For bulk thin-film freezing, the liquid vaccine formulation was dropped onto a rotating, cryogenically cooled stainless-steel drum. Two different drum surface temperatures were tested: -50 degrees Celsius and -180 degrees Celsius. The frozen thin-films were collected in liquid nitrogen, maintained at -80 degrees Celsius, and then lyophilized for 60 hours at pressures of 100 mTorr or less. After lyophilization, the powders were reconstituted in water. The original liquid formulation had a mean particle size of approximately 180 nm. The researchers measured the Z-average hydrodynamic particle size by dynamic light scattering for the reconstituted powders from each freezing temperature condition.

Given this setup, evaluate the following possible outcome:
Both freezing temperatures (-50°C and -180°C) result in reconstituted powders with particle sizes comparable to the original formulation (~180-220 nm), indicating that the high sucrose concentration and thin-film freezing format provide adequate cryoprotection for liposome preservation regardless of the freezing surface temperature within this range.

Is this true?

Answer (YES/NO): YES